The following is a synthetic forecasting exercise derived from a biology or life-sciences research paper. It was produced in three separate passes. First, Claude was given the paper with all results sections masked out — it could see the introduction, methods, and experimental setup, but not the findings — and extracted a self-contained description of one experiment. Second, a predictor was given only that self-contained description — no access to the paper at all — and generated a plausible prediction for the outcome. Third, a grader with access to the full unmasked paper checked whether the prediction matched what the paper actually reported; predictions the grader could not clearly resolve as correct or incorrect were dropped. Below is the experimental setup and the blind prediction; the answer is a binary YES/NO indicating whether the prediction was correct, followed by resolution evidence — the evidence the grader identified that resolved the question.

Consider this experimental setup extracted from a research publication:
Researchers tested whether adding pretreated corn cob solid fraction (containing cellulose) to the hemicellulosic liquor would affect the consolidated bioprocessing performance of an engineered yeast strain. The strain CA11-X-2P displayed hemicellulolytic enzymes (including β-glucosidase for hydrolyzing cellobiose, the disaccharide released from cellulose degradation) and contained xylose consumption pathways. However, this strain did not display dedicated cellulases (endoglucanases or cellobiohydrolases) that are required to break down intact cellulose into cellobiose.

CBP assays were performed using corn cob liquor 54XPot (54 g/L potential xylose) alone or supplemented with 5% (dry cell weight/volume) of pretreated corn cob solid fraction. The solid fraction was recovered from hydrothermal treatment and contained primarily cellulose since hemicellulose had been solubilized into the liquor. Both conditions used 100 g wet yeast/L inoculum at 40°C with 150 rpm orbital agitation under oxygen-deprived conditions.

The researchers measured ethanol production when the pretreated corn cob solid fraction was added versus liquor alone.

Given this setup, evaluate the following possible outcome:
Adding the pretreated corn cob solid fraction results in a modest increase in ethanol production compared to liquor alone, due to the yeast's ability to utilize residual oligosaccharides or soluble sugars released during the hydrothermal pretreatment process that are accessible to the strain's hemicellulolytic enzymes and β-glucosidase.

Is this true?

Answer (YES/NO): NO